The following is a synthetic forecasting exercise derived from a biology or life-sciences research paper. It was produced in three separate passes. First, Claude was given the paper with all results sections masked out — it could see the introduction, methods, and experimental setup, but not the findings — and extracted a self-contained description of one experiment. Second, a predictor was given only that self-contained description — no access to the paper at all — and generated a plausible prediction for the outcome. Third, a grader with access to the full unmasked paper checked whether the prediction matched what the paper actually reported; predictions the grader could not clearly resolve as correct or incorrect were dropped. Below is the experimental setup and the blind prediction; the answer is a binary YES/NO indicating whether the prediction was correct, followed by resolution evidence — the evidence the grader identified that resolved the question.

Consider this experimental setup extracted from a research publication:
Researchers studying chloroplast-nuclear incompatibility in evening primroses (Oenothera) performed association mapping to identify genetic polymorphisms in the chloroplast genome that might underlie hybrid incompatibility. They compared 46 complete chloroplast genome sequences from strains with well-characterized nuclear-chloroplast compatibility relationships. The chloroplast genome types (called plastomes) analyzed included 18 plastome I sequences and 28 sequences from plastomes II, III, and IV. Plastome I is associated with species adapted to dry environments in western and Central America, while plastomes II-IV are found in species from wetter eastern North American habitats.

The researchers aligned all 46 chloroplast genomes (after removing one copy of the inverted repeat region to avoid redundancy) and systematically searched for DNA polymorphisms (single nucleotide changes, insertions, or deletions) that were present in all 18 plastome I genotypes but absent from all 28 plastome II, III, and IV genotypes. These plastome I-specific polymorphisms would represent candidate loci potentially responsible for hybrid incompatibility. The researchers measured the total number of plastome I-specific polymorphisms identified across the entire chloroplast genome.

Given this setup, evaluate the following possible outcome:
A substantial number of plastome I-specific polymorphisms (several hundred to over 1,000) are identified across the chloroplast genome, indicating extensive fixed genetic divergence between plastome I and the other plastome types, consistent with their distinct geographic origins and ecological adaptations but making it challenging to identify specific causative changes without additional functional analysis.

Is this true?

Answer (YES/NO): NO